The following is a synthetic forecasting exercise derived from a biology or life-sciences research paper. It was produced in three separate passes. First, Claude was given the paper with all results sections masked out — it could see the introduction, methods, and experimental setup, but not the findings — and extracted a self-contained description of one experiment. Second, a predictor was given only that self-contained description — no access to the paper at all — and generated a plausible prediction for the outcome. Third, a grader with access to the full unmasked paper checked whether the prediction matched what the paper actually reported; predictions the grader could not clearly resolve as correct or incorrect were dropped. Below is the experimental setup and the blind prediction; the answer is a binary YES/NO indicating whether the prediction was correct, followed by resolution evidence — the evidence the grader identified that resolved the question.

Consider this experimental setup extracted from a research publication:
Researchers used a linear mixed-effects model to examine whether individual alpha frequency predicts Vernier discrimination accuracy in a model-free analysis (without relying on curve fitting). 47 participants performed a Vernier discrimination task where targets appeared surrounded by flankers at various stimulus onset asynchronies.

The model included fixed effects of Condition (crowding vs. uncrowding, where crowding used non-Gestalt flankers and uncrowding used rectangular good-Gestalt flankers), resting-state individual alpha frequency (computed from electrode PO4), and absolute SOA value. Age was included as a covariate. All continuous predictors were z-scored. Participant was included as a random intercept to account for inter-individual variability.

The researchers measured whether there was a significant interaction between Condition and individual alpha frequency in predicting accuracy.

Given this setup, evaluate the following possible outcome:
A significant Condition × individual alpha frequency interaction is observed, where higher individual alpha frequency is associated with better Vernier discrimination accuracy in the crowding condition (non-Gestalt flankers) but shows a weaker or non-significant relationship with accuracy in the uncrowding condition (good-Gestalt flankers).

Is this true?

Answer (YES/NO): YES